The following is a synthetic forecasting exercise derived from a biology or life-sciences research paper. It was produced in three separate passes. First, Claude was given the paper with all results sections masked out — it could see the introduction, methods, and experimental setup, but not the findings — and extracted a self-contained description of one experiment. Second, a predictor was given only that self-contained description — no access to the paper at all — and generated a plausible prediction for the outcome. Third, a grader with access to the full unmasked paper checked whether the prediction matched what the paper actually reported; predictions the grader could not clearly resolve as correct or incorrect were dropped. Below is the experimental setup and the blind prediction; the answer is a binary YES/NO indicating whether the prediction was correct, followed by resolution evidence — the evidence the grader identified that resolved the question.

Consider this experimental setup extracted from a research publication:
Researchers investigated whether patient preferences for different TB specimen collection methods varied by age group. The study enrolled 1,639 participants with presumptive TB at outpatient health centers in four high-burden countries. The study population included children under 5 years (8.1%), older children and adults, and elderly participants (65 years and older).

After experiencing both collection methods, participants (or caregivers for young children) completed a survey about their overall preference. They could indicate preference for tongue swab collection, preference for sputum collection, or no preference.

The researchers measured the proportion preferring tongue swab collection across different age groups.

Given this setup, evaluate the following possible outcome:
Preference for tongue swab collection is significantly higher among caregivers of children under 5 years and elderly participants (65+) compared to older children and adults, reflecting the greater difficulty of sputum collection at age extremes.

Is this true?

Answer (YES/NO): NO